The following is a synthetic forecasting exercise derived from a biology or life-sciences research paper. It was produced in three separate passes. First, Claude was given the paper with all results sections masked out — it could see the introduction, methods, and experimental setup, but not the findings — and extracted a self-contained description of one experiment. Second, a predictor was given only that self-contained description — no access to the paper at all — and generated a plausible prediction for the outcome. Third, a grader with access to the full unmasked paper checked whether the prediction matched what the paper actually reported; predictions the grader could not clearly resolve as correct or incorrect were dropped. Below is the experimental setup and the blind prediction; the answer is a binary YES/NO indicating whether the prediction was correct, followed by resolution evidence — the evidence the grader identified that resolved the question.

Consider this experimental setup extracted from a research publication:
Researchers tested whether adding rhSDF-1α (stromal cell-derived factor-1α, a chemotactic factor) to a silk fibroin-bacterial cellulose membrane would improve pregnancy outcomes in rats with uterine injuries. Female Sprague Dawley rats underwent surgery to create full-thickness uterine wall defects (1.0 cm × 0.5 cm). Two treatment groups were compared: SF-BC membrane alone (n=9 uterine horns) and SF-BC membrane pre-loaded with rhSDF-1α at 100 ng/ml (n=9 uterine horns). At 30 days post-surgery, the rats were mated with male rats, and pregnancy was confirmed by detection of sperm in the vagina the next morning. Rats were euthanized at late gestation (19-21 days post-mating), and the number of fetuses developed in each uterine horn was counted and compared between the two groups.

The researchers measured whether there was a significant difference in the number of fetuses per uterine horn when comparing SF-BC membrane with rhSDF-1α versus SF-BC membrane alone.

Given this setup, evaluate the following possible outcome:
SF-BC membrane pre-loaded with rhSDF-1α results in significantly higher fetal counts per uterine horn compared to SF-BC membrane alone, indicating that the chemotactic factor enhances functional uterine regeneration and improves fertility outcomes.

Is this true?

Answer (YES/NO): NO